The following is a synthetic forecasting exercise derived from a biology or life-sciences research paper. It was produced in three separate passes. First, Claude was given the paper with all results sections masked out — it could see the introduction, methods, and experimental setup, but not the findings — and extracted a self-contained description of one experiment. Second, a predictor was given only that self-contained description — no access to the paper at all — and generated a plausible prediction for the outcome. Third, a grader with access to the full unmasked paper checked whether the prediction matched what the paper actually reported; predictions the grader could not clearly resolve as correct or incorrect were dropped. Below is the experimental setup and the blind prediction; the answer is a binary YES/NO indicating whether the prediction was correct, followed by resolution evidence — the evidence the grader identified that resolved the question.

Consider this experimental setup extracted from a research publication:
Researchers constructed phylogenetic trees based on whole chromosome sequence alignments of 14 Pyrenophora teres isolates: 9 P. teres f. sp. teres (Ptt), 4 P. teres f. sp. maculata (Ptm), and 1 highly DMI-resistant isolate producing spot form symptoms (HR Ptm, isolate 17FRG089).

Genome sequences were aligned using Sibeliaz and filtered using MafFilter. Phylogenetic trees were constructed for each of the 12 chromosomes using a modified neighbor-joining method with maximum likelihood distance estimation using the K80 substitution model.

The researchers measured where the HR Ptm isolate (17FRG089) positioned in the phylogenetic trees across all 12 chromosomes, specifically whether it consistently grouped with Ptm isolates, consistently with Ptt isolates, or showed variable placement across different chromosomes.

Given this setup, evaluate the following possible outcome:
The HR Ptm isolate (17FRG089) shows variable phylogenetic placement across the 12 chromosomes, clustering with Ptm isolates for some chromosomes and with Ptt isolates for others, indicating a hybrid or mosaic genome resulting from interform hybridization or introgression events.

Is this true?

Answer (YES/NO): NO